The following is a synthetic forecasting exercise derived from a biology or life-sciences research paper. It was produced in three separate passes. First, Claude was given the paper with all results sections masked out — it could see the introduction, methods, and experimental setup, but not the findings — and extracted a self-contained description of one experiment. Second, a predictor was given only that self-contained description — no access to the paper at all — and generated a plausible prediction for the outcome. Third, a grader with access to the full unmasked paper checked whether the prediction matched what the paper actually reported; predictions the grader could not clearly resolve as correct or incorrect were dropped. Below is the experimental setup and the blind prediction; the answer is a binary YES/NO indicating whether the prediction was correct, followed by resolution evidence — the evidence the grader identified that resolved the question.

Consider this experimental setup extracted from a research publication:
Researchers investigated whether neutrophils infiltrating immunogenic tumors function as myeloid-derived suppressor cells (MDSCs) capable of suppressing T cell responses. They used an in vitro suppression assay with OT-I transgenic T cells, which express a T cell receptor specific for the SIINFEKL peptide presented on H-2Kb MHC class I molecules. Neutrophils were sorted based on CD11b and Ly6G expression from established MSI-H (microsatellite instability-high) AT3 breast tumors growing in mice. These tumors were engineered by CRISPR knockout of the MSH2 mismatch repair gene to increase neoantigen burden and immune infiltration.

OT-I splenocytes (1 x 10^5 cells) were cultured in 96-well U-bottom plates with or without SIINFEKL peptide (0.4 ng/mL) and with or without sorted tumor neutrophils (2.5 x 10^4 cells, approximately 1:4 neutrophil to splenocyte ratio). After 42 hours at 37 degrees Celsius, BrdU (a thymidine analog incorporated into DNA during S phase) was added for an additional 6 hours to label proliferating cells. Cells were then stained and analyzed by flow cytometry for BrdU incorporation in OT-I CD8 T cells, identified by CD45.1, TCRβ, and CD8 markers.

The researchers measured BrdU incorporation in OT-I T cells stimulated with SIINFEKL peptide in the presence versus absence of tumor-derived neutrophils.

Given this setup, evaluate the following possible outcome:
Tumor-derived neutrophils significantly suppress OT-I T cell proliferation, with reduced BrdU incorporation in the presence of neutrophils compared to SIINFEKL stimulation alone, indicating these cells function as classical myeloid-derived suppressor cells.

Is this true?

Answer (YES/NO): YES